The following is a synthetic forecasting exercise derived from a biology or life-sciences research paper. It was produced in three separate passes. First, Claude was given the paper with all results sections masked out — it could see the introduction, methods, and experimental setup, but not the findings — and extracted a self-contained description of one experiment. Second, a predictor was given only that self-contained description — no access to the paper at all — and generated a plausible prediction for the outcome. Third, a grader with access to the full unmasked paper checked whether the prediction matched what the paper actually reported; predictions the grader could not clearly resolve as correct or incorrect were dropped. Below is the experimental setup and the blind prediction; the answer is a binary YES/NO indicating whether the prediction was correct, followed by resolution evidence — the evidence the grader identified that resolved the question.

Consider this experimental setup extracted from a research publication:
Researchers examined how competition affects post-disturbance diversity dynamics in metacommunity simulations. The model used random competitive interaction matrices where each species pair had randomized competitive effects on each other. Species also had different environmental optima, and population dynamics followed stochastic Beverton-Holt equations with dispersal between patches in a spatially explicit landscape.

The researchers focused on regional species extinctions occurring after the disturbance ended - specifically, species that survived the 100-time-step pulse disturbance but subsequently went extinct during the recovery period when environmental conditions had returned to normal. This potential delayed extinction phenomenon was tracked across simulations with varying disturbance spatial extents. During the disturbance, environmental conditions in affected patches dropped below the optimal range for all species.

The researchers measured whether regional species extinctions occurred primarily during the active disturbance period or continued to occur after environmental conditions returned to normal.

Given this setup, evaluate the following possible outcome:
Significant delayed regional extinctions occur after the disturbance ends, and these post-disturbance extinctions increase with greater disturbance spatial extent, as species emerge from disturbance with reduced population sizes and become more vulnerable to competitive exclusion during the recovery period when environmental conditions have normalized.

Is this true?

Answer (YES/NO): NO